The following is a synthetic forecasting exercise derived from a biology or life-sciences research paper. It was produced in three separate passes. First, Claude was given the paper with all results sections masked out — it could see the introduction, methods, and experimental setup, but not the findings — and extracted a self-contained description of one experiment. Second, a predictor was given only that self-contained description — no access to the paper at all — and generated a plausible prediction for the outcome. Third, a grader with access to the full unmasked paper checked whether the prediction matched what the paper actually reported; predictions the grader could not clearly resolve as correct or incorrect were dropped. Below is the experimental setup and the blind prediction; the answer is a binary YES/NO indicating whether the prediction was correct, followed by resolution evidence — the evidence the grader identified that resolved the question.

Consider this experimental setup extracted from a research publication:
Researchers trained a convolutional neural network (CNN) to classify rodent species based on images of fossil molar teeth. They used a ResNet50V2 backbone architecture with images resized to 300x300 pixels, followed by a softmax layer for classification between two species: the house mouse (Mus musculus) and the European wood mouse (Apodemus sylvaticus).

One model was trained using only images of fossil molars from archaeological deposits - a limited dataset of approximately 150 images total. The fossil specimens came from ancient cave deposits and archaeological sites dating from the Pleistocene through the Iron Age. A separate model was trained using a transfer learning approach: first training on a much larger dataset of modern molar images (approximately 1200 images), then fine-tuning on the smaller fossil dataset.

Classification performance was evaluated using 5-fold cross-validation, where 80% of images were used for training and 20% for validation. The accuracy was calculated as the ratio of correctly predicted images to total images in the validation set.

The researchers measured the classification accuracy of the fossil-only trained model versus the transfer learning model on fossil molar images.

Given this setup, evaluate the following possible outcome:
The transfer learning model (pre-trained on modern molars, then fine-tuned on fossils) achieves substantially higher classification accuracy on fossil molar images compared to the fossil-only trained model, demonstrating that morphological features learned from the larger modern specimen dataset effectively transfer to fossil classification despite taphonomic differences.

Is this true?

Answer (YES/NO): YES